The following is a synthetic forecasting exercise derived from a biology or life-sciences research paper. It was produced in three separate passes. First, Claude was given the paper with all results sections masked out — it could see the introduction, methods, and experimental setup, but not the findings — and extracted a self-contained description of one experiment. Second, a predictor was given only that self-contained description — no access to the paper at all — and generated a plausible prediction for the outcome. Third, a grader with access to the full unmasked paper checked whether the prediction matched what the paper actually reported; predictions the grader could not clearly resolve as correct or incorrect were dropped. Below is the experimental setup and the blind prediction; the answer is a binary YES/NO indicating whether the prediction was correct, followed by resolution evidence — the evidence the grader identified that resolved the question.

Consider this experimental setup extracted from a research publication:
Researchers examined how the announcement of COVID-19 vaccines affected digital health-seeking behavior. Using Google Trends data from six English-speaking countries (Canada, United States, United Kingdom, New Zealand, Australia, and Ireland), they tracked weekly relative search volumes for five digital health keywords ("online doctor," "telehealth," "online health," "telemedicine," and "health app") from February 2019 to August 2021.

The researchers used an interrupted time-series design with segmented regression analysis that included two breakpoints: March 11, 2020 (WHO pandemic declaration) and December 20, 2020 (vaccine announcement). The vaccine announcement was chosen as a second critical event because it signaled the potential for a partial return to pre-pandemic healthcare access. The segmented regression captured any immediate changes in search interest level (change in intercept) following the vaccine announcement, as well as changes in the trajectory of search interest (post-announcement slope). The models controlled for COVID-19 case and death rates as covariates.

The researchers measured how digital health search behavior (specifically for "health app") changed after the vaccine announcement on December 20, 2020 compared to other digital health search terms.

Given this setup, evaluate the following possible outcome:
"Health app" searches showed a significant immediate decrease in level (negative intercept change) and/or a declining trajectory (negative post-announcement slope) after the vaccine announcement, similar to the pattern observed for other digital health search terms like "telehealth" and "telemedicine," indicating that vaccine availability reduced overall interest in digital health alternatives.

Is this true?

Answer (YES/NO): NO